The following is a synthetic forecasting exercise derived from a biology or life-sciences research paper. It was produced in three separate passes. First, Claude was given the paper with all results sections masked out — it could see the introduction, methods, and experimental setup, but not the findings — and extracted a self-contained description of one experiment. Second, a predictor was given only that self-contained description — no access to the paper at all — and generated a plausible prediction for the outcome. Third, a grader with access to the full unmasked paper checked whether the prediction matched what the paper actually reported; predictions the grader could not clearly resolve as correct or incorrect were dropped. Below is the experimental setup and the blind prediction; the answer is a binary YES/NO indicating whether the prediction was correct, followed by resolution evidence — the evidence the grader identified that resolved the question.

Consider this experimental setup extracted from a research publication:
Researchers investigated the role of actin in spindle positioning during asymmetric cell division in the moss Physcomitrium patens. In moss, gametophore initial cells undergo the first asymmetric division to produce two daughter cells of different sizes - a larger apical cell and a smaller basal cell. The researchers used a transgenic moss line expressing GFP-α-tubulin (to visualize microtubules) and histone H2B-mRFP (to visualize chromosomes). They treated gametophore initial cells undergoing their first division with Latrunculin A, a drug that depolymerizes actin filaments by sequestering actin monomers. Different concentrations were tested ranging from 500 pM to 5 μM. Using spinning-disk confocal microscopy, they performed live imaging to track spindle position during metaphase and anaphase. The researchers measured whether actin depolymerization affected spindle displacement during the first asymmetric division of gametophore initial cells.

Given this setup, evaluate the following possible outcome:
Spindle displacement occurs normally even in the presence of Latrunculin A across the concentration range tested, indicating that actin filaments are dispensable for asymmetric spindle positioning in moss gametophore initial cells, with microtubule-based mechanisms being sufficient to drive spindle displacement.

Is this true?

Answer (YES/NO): NO